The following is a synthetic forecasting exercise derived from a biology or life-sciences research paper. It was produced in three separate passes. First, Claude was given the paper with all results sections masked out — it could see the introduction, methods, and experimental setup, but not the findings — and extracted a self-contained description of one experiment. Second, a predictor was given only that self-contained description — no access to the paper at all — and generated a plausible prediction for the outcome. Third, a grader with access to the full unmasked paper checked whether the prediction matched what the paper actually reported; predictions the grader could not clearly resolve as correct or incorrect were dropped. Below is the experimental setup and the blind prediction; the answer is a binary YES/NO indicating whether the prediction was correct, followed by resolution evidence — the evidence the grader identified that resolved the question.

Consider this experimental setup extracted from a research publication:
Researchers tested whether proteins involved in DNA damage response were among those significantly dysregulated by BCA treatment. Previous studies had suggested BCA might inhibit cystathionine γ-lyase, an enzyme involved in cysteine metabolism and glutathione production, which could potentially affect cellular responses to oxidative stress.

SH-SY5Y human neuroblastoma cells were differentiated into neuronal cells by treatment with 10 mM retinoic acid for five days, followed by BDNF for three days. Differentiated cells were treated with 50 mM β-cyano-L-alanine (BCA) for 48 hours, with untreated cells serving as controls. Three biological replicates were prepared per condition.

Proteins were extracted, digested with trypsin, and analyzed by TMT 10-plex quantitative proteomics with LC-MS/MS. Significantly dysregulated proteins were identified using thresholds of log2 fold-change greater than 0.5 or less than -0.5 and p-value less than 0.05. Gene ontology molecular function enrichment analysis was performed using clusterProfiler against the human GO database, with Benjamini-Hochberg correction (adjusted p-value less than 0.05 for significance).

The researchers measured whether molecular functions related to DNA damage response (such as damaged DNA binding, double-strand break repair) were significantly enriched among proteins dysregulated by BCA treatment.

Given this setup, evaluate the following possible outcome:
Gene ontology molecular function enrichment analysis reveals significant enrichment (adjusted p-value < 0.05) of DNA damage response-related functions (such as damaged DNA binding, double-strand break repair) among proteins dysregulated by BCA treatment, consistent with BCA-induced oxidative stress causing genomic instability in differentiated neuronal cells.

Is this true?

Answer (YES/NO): NO